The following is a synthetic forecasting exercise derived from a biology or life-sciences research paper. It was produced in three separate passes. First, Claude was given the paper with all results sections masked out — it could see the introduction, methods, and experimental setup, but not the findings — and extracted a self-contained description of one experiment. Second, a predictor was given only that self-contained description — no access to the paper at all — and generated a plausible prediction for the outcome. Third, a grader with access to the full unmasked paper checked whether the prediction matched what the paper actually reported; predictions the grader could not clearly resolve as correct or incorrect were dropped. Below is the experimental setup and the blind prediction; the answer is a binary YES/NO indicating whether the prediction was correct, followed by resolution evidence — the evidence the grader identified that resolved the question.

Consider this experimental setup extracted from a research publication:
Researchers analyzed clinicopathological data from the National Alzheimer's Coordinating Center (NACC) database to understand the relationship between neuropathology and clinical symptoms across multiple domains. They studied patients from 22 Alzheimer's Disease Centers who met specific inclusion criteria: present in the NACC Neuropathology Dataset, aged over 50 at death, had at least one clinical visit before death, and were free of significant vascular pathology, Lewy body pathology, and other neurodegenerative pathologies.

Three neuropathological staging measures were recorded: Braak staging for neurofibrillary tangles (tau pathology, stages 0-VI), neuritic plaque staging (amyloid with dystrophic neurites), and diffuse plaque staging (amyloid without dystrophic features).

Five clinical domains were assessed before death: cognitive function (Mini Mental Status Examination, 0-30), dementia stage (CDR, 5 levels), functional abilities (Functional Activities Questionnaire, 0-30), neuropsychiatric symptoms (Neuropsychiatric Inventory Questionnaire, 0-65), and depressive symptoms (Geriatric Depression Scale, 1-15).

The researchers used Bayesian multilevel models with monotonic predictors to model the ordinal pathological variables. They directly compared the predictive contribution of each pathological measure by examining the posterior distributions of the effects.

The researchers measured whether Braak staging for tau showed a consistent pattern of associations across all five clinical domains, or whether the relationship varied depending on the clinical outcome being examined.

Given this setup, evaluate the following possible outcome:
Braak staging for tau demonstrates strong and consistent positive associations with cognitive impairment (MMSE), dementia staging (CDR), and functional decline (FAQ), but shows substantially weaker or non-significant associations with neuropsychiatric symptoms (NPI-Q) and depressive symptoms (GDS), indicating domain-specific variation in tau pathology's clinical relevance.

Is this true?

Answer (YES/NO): NO